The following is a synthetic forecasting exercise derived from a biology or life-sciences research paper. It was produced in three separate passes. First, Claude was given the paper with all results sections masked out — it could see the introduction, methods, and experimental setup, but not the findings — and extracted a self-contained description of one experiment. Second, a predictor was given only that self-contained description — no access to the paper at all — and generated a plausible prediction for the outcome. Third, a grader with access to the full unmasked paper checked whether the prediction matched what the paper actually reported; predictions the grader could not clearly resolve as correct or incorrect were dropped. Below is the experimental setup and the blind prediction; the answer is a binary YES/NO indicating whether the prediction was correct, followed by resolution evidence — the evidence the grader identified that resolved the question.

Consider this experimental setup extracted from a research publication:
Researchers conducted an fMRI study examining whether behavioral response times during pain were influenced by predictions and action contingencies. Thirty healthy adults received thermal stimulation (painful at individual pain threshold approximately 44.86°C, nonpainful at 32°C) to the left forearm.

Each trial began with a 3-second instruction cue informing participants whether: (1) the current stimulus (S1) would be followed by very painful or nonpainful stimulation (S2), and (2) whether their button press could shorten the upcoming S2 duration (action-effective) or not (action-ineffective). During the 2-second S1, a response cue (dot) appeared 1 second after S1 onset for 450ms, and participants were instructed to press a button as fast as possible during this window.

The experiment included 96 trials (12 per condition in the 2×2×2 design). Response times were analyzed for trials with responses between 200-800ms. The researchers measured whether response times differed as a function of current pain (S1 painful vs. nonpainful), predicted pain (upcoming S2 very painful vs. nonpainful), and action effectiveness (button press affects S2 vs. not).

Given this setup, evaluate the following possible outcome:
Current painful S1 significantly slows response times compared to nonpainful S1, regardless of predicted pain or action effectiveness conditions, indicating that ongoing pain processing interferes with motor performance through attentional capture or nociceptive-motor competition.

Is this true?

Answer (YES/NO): NO